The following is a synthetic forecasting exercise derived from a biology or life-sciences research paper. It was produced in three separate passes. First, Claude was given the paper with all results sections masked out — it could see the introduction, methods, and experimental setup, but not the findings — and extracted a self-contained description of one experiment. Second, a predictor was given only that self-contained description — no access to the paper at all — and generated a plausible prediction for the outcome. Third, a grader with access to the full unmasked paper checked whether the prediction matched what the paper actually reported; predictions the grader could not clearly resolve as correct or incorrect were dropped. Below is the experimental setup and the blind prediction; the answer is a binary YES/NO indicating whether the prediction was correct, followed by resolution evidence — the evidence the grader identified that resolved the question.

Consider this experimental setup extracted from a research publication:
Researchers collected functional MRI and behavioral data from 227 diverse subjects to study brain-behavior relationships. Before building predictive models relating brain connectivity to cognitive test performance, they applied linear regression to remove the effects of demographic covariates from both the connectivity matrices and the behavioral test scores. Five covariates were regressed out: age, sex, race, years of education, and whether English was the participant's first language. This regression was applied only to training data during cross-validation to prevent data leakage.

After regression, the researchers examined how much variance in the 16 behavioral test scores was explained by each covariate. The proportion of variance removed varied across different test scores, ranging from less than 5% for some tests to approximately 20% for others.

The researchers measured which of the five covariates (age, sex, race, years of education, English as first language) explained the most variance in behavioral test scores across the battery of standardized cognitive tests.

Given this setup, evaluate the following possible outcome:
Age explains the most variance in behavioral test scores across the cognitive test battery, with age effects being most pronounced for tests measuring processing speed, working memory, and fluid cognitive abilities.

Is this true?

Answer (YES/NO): NO